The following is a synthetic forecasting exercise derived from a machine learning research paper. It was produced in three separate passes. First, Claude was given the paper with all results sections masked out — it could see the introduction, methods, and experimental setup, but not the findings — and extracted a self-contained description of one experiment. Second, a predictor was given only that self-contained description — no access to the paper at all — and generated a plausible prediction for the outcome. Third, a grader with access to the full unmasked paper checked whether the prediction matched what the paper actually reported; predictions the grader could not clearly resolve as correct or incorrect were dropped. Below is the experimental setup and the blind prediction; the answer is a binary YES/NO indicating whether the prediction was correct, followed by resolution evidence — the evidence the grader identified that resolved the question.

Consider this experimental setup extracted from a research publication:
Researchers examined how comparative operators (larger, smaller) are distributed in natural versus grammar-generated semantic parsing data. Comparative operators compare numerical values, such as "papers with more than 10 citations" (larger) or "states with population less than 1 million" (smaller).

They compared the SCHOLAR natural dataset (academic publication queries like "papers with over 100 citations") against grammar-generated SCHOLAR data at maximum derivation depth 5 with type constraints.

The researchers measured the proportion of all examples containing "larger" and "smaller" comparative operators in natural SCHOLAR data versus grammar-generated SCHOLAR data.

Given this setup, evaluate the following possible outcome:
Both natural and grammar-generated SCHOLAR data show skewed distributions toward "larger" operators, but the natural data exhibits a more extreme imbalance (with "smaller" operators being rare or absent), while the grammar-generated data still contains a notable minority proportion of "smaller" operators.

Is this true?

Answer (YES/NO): NO